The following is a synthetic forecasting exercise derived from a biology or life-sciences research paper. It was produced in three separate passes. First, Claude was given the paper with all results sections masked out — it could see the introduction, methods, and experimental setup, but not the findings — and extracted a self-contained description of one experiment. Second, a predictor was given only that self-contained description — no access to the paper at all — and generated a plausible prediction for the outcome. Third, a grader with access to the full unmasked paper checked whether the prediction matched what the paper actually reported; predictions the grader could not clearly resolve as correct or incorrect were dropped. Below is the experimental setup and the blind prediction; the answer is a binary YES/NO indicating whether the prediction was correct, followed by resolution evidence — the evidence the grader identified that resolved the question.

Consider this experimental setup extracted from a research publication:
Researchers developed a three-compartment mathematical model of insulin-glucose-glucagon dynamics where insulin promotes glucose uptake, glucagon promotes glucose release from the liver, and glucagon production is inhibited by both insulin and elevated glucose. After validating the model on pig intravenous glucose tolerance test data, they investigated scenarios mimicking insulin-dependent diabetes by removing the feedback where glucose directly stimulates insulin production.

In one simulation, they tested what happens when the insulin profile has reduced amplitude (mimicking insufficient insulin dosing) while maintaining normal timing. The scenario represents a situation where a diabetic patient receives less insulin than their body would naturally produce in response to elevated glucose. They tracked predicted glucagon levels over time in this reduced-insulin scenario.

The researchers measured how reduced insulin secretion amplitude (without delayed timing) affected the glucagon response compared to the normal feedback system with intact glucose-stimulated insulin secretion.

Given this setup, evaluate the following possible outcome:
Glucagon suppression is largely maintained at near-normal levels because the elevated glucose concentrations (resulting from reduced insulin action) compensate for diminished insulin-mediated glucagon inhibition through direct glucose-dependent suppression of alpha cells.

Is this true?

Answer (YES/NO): NO